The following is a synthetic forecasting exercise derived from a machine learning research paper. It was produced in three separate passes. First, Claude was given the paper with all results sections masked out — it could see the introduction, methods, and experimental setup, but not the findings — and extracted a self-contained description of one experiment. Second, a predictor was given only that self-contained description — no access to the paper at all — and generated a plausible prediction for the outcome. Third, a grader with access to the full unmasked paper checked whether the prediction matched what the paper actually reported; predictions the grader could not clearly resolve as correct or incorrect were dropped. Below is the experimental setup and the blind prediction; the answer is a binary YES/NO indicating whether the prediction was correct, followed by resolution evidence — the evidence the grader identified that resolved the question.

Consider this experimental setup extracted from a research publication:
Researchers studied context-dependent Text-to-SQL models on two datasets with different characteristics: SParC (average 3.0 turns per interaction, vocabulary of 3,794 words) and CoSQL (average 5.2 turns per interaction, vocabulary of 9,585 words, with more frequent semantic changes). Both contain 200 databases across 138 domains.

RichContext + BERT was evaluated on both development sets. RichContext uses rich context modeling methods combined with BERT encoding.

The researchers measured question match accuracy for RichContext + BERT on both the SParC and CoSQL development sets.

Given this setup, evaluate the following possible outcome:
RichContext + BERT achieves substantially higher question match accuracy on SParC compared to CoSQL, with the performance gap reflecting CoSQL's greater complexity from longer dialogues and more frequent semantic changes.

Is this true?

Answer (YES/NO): YES